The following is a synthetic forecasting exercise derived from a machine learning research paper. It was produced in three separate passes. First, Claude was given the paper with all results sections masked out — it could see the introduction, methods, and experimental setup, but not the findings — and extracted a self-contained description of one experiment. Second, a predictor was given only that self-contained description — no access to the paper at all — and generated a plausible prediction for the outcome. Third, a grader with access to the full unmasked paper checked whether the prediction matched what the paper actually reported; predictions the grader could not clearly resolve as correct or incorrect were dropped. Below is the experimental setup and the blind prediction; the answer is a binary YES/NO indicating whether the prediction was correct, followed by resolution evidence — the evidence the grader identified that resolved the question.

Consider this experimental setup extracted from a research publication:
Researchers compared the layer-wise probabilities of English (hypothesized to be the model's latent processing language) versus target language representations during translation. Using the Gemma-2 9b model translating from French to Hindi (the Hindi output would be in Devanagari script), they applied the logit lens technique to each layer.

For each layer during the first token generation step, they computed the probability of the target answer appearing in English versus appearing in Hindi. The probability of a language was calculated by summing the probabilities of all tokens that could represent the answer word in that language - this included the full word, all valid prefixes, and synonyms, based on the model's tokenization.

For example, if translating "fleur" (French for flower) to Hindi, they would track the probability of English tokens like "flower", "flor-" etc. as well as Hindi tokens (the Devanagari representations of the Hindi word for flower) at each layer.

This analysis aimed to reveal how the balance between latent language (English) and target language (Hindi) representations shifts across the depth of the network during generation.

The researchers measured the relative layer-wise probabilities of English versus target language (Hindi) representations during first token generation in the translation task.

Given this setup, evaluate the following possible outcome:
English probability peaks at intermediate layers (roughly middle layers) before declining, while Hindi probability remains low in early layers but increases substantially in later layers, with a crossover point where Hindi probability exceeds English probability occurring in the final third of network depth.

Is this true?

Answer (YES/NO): NO